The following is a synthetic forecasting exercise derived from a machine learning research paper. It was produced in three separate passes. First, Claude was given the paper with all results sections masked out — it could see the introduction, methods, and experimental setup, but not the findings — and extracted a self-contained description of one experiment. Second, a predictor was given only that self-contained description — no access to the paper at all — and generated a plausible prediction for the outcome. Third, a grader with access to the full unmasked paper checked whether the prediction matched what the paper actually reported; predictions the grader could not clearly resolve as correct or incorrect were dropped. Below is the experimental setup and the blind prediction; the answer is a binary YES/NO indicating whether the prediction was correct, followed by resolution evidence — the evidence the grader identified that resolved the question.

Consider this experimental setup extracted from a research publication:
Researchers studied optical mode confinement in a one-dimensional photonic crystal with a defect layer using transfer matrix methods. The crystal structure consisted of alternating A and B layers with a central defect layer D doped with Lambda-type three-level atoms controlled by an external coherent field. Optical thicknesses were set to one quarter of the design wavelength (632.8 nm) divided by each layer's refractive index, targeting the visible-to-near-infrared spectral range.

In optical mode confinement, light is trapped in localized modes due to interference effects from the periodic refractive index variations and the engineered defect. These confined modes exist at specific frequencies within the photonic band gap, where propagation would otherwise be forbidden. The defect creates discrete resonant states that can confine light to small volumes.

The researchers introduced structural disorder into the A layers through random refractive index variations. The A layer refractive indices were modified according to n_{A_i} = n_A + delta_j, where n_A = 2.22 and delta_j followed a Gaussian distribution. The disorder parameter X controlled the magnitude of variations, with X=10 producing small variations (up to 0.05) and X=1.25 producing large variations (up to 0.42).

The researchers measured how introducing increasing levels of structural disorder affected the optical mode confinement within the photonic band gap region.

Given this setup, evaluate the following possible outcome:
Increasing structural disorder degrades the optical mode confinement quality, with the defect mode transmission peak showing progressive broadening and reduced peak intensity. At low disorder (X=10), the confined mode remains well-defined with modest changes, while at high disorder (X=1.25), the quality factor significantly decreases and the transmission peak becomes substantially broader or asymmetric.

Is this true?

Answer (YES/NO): YES